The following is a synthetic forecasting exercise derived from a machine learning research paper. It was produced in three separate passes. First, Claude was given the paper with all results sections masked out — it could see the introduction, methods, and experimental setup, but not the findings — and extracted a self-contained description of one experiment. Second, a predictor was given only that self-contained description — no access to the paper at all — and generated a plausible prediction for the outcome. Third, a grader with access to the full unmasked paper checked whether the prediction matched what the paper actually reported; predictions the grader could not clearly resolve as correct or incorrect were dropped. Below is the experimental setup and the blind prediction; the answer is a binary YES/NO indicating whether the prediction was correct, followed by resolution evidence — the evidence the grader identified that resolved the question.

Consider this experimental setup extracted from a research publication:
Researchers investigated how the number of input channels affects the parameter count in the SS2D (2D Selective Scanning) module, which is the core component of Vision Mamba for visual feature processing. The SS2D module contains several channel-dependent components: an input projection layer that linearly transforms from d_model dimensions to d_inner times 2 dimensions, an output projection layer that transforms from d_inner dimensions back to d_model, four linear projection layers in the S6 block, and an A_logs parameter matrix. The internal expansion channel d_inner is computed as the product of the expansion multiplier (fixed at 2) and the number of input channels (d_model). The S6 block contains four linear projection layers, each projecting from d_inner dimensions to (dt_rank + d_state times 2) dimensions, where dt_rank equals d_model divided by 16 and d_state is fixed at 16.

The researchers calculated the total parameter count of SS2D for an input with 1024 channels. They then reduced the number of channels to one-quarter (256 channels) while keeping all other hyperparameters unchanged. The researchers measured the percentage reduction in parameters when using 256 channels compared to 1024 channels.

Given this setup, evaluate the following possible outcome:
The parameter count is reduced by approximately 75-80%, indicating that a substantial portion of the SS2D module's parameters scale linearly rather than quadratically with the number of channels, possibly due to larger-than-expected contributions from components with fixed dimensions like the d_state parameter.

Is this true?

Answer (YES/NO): NO